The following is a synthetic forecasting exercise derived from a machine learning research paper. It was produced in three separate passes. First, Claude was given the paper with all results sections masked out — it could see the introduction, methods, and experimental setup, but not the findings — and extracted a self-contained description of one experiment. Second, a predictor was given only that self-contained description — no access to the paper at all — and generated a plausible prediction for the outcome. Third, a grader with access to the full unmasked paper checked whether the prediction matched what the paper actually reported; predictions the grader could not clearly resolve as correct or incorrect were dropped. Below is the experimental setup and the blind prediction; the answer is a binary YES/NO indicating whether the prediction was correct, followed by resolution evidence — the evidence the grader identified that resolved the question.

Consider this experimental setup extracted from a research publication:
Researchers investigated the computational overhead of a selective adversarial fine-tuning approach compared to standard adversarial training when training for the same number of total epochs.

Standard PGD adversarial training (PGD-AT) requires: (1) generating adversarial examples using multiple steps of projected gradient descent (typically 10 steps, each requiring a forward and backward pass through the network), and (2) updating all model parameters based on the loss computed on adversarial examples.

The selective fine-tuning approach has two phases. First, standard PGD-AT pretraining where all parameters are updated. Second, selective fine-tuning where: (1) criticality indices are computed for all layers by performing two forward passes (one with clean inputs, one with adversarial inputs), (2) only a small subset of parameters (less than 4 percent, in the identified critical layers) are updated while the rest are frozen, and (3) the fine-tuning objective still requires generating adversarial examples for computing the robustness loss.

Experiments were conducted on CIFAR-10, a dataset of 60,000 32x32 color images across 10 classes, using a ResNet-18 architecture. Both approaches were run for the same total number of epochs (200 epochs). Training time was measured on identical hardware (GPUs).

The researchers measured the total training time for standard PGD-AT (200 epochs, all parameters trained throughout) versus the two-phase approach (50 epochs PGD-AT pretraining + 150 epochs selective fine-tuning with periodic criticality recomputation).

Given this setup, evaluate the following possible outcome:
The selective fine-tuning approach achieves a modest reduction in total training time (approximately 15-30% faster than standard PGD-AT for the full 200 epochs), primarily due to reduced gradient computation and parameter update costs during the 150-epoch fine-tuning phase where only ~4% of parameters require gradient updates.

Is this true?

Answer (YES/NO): NO